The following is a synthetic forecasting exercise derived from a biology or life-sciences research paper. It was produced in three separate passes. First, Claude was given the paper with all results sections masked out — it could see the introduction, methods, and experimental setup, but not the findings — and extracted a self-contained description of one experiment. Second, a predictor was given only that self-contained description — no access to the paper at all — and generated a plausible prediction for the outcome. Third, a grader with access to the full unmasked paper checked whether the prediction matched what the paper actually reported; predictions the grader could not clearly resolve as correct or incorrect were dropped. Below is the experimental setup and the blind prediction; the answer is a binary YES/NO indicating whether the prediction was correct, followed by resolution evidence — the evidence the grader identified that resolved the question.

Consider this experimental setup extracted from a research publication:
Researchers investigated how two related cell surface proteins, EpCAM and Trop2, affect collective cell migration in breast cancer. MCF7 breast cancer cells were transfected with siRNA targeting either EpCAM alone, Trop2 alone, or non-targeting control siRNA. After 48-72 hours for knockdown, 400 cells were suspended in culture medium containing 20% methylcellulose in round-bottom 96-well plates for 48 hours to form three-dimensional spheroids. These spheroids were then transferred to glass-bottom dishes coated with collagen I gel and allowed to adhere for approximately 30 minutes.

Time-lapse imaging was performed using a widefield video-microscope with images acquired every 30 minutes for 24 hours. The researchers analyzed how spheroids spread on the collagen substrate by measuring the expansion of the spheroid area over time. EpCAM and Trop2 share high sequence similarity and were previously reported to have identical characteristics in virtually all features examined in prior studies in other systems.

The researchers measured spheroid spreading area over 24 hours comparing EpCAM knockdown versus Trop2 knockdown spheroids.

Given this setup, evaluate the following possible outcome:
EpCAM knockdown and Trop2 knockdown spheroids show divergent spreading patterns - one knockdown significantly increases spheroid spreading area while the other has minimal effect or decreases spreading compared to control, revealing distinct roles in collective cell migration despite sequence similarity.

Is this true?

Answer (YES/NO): YES